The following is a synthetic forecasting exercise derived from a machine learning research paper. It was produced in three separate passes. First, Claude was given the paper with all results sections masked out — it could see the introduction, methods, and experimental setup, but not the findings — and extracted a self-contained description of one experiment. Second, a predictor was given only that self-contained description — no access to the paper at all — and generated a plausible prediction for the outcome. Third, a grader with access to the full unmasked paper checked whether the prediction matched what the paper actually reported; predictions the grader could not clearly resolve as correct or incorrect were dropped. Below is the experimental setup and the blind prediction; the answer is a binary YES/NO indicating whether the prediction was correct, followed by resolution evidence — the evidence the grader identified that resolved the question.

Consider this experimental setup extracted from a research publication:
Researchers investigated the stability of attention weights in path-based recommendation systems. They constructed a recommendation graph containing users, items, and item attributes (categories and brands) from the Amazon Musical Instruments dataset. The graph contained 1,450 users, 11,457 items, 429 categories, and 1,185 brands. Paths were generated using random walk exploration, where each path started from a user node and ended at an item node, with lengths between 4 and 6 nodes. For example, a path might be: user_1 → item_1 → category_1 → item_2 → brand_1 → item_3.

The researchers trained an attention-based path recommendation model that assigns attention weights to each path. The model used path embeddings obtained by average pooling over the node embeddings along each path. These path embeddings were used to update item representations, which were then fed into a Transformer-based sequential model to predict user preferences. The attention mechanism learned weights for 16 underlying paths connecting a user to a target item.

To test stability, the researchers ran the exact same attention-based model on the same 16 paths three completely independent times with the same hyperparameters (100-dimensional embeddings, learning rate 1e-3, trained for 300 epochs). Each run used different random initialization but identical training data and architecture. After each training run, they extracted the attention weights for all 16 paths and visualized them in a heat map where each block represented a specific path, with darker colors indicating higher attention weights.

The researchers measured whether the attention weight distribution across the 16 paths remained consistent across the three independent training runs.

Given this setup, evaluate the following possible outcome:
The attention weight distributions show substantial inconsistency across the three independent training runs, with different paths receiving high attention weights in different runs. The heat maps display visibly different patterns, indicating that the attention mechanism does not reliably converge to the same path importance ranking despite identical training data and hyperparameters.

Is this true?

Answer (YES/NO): YES